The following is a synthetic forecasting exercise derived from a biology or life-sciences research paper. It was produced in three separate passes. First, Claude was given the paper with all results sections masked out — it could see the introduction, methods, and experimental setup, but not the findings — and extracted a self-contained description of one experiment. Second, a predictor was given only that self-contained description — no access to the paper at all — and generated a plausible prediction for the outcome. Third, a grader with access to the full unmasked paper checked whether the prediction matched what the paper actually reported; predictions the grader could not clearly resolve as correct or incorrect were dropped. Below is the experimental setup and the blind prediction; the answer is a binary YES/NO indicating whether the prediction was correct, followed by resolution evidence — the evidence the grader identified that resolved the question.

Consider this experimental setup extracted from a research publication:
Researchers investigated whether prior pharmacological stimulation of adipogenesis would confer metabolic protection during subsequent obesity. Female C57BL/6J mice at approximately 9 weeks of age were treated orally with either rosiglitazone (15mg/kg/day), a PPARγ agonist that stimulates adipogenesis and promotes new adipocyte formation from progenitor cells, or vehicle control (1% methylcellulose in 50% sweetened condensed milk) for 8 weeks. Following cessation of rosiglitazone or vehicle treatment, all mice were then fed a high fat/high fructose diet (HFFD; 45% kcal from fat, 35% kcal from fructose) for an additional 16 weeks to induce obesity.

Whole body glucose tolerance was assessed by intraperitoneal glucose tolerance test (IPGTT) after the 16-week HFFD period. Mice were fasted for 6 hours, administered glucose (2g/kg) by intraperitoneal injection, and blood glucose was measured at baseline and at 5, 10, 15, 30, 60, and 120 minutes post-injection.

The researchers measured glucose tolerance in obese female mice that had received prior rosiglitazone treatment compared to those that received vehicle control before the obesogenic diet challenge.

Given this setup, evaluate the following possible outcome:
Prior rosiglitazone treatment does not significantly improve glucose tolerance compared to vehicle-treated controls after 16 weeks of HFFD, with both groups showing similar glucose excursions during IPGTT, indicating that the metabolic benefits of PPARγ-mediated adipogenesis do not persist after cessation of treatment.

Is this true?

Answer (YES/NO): NO